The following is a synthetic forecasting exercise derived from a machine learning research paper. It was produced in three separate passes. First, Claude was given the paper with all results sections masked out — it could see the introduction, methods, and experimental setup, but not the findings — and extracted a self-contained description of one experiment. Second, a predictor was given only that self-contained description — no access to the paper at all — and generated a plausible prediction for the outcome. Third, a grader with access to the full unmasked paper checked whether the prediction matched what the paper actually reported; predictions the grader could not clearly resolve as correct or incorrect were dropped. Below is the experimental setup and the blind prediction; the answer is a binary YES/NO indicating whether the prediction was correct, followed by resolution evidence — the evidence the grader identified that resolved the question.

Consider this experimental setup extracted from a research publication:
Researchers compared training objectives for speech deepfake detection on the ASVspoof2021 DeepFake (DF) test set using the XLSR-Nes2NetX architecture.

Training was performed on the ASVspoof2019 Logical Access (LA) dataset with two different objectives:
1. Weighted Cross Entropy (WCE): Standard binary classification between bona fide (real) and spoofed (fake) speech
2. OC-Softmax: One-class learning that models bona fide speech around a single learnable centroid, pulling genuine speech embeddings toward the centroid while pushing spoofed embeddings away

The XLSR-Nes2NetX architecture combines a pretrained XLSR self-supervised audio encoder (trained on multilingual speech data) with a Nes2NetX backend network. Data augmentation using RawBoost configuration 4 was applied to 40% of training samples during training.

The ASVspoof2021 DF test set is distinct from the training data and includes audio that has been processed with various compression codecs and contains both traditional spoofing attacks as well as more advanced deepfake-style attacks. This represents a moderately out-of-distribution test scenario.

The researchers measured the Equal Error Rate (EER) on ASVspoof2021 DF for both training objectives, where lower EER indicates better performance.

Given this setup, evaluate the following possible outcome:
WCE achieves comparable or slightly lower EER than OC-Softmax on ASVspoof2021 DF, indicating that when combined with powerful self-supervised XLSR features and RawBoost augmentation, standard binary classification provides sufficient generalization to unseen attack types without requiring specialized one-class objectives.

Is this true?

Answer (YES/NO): NO